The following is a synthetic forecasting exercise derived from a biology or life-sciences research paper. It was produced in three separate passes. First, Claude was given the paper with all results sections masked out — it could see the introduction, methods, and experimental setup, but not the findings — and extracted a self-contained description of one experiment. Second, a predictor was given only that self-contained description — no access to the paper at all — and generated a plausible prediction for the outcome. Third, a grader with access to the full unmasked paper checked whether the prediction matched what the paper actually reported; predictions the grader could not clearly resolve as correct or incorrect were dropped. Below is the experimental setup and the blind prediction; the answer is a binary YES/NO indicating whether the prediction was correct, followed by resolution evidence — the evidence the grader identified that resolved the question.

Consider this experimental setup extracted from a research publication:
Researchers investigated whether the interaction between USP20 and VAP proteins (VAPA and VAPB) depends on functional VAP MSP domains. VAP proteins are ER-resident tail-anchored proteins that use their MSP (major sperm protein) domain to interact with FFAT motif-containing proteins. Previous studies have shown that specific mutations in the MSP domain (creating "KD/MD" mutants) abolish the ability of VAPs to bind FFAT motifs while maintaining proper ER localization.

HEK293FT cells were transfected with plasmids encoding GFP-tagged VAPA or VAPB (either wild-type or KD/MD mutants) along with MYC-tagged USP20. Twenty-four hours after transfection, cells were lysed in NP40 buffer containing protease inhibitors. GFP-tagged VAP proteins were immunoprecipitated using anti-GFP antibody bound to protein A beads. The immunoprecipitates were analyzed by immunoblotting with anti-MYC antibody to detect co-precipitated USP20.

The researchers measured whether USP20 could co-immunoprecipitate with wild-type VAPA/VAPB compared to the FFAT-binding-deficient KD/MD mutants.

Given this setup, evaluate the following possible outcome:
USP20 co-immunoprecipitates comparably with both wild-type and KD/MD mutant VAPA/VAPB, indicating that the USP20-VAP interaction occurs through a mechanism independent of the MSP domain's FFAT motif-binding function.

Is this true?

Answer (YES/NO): NO